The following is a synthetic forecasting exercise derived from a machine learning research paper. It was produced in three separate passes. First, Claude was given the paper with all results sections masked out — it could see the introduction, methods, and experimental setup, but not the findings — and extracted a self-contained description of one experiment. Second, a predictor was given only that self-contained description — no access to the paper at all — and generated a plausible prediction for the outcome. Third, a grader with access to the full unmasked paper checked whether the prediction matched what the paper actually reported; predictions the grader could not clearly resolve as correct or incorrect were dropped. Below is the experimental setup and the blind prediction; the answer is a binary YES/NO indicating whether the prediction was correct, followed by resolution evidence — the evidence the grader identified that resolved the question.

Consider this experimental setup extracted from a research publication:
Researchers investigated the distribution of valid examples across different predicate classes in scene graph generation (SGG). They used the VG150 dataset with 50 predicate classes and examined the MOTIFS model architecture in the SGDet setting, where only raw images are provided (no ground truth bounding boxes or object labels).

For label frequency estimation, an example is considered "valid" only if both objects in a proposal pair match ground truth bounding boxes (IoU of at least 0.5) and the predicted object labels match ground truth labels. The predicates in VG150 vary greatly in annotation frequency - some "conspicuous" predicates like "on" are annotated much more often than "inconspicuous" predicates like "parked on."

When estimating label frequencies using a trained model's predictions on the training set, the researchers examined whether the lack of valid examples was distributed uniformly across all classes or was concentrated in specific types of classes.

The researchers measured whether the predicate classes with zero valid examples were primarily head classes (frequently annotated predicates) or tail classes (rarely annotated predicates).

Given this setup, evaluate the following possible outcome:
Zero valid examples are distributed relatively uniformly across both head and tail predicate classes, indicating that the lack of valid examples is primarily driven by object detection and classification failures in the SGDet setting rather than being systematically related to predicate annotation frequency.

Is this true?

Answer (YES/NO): NO